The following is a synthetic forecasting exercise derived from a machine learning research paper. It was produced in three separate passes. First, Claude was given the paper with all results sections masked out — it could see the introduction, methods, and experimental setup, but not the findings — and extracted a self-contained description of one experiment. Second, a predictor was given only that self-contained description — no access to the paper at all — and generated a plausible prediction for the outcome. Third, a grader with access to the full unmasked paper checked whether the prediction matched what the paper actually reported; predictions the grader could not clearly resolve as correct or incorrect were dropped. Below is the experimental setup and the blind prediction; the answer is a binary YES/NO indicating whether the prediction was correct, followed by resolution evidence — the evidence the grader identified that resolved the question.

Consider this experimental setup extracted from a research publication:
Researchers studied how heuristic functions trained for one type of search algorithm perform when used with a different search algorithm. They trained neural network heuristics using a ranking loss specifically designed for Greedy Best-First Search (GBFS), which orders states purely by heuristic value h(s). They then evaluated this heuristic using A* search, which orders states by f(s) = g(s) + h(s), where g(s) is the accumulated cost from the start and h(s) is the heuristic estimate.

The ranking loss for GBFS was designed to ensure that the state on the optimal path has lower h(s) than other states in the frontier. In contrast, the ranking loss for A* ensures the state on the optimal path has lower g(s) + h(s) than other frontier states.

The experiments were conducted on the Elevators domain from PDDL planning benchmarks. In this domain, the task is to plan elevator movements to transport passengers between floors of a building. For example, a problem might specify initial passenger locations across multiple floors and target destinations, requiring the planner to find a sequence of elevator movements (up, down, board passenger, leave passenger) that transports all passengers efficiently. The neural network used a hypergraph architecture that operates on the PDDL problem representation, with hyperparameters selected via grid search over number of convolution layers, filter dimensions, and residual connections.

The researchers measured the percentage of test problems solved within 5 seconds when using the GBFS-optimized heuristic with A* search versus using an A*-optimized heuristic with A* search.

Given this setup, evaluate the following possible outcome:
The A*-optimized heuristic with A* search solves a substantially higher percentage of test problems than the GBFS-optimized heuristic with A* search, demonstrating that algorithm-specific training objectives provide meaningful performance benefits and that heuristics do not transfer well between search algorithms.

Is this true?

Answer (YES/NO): YES